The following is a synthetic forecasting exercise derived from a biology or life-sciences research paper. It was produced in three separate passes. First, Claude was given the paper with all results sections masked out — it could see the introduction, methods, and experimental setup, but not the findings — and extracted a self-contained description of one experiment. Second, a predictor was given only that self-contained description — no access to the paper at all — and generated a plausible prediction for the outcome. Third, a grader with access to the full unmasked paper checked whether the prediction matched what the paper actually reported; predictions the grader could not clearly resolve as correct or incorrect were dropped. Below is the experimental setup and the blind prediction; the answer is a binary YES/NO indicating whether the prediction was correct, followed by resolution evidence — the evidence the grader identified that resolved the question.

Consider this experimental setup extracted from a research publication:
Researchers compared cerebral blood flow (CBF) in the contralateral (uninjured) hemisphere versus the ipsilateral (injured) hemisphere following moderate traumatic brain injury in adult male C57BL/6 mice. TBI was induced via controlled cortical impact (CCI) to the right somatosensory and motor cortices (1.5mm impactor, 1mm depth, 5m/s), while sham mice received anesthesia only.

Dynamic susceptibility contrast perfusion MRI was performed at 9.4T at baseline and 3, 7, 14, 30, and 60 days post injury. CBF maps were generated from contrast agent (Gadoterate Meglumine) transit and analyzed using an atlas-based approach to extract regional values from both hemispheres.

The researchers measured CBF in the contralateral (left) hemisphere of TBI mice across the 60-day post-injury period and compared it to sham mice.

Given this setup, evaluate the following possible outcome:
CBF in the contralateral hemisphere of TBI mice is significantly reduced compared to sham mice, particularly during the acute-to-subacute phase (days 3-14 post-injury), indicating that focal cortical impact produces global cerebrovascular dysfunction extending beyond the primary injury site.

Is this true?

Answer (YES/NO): NO